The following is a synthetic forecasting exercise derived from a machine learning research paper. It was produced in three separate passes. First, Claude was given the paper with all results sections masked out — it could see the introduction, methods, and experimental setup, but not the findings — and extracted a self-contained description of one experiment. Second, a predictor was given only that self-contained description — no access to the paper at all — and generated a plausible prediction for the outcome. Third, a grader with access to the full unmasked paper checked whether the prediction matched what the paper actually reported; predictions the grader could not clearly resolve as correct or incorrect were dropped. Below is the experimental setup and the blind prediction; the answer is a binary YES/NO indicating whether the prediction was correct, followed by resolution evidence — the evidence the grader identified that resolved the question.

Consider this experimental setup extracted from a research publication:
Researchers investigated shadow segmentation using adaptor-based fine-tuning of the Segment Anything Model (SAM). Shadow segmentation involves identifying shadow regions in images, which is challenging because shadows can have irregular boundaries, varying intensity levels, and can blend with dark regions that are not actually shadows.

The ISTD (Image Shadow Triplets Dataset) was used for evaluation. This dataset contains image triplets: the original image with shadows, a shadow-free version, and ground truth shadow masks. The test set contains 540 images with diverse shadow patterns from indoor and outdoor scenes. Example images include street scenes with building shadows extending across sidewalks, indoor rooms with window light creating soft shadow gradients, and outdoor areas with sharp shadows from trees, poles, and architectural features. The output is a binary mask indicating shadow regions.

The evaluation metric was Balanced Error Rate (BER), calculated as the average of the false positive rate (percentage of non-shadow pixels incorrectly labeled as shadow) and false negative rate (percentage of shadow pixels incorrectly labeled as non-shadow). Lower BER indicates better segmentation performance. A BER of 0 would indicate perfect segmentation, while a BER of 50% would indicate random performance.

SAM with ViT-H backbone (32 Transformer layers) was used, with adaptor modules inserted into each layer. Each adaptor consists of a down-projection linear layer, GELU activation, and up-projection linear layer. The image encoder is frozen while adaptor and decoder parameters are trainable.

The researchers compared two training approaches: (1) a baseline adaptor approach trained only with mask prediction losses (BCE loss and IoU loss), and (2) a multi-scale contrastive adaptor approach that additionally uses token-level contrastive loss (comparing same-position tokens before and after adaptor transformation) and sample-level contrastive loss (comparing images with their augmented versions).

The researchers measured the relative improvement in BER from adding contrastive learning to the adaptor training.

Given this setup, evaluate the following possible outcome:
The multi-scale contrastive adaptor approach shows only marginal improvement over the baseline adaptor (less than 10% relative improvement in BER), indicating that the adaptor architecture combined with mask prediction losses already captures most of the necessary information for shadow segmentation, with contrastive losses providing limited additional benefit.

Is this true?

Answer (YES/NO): NO